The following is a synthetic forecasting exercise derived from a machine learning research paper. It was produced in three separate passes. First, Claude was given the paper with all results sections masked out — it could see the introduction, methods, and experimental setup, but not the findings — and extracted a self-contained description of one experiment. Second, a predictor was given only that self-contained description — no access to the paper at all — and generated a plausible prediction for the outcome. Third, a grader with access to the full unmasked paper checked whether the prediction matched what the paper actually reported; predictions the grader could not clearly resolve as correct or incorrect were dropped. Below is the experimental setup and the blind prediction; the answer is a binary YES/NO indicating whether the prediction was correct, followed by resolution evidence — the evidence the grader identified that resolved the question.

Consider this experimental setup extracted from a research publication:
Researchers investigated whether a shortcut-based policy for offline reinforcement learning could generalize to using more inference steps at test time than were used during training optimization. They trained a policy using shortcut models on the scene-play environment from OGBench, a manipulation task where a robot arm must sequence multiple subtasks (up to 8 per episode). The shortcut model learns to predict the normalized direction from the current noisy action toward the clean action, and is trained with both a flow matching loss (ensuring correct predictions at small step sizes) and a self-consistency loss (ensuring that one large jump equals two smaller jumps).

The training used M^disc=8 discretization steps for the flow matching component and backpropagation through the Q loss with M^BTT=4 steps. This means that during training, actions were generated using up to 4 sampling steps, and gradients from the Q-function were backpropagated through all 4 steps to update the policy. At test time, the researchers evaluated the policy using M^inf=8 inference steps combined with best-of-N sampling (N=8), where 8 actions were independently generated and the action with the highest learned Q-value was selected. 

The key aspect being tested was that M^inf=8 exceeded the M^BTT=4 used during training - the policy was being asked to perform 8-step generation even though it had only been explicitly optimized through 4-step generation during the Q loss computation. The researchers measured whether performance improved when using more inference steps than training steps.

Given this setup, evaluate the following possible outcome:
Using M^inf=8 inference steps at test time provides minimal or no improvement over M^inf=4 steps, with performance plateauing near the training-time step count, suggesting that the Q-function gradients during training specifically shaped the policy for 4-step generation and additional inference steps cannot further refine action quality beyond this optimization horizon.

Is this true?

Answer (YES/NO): NO